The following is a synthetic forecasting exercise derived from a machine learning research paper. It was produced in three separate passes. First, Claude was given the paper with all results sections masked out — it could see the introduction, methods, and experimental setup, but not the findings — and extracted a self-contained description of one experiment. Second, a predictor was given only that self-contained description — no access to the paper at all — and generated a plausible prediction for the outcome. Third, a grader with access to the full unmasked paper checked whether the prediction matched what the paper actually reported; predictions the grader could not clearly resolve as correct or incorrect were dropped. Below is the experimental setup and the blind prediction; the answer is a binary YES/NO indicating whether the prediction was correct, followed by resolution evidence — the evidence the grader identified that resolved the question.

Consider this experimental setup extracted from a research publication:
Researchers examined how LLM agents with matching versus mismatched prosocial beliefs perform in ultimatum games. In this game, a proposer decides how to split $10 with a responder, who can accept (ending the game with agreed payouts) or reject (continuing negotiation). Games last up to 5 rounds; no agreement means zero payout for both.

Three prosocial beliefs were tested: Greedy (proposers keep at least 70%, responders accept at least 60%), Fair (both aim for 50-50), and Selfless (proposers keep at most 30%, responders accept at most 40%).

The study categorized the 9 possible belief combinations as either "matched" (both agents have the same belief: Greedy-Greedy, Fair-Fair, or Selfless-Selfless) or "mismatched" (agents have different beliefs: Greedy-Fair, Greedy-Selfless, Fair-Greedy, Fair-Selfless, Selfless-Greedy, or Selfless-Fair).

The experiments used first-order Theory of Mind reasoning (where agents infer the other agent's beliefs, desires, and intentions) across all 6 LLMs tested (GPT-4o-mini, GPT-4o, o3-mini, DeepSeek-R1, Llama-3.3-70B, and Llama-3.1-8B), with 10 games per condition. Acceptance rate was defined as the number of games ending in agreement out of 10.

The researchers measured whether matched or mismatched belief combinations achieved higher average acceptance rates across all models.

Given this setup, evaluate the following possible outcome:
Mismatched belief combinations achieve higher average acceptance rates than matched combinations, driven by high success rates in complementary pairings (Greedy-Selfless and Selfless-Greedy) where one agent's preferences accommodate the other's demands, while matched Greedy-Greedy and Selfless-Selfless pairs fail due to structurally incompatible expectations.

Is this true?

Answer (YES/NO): NO